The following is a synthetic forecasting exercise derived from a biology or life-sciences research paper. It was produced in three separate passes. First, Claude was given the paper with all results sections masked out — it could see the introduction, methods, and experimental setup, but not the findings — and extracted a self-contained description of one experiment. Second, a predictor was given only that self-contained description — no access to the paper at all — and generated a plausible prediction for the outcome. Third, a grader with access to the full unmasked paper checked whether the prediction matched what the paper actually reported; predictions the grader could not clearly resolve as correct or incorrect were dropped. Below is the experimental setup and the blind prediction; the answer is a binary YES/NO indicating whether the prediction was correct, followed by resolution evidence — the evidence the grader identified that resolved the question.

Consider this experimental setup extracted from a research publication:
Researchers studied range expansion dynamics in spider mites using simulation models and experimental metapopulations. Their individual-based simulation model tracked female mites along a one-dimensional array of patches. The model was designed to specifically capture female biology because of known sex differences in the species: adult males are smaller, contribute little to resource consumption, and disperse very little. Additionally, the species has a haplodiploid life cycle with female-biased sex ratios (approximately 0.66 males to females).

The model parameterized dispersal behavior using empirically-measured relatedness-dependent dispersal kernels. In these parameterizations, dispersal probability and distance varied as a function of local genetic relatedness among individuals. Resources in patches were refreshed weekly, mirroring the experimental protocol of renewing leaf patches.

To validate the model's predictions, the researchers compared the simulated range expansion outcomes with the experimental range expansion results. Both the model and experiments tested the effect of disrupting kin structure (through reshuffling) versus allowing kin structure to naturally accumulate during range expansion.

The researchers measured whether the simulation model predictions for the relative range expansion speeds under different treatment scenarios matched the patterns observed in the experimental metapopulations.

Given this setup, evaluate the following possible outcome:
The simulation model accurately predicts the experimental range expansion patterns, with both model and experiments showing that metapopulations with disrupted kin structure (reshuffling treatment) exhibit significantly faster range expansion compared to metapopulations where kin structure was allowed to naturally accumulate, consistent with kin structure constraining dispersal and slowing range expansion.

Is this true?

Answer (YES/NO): NO